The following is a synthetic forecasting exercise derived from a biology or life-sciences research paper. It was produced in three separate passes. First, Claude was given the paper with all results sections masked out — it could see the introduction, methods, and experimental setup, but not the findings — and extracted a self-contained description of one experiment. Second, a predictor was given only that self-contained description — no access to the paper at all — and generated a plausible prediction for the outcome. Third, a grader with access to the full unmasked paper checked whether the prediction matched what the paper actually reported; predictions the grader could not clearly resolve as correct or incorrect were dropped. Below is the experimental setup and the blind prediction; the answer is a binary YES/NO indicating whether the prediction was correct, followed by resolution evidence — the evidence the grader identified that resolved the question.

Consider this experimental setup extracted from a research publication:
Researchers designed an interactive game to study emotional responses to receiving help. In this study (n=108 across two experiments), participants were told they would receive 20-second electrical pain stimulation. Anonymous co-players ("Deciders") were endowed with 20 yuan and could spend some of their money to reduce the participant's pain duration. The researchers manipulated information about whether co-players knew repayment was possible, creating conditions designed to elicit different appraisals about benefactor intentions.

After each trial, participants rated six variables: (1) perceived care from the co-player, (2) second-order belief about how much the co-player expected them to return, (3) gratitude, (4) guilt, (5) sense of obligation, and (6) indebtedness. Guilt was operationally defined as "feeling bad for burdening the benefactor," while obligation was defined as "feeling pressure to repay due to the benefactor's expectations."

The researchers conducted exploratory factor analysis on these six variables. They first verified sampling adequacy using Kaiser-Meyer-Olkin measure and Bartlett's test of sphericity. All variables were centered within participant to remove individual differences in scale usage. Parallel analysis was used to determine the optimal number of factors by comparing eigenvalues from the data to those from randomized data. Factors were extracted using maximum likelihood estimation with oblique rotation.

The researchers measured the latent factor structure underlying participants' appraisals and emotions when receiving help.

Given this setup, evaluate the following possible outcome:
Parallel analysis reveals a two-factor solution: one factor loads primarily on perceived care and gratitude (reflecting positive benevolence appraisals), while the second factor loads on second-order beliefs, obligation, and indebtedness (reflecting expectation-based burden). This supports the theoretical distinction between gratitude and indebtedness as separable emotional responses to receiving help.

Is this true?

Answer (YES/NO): NO